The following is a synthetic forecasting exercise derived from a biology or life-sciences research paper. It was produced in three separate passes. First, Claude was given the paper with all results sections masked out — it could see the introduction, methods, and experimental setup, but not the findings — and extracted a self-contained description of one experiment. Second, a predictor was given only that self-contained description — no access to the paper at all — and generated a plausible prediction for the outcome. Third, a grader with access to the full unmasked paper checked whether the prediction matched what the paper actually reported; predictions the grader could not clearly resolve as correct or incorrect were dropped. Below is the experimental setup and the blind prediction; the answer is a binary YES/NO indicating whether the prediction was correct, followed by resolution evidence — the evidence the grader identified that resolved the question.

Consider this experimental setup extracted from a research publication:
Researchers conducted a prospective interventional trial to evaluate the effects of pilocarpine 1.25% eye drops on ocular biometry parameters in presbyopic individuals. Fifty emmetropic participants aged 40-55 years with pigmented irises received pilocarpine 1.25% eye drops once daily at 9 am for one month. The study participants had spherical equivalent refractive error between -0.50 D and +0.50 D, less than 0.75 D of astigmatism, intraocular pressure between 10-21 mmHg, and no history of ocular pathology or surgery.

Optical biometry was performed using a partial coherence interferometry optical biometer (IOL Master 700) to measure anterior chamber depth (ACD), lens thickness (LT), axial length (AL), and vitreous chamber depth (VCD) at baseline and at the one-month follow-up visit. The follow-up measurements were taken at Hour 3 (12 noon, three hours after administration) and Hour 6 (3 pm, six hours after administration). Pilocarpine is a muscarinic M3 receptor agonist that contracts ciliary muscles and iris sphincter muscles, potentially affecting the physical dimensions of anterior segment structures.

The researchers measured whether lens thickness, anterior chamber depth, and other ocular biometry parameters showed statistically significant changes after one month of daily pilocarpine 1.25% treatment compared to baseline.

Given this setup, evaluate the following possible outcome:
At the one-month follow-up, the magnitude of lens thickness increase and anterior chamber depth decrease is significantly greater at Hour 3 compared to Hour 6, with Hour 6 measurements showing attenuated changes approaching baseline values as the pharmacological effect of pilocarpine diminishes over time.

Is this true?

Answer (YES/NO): NO